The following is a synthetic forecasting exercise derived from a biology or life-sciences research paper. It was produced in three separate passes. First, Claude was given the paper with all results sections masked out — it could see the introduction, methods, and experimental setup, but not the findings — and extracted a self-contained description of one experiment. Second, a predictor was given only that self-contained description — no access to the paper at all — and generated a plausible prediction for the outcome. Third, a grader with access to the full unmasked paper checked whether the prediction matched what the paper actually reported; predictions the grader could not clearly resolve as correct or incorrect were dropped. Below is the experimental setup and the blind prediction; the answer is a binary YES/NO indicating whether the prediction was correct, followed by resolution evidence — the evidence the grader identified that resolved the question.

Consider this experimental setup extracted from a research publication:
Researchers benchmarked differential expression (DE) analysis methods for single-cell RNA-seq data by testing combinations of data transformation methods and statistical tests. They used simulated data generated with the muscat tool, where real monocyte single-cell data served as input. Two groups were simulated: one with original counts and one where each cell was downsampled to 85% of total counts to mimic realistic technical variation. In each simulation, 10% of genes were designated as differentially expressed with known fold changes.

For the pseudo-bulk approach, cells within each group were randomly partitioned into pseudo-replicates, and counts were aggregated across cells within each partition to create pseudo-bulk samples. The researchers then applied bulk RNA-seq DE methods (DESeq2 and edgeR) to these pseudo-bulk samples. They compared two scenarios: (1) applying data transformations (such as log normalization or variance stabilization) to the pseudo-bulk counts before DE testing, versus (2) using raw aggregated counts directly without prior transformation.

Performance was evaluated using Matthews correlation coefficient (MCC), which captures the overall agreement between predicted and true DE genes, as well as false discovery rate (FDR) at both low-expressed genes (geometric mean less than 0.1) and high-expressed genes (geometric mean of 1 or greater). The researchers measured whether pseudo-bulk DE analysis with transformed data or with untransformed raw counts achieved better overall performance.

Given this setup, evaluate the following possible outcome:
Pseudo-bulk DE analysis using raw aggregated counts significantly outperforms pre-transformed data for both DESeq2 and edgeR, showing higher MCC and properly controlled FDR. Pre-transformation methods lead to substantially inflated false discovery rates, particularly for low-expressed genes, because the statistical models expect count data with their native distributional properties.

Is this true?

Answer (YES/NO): NO